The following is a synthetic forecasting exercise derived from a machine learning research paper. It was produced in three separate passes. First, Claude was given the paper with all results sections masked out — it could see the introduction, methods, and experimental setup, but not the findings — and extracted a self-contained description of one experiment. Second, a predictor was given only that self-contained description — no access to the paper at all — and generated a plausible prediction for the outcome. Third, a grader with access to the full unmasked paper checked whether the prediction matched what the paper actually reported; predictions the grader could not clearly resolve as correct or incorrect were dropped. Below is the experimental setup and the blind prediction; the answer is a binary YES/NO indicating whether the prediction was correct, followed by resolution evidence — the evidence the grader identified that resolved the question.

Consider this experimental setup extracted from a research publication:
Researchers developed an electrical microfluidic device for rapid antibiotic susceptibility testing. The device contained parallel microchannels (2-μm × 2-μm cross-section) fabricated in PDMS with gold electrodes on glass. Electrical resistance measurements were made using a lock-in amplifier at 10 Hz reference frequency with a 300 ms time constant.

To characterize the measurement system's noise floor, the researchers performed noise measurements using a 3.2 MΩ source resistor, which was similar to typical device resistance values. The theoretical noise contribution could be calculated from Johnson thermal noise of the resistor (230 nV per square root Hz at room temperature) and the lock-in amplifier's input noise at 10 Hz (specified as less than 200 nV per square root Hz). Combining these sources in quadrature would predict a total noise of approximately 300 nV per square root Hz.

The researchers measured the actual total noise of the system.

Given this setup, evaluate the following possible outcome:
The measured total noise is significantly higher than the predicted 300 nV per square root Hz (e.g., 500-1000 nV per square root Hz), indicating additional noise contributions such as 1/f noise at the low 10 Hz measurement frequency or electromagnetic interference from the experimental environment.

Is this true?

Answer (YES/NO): NO